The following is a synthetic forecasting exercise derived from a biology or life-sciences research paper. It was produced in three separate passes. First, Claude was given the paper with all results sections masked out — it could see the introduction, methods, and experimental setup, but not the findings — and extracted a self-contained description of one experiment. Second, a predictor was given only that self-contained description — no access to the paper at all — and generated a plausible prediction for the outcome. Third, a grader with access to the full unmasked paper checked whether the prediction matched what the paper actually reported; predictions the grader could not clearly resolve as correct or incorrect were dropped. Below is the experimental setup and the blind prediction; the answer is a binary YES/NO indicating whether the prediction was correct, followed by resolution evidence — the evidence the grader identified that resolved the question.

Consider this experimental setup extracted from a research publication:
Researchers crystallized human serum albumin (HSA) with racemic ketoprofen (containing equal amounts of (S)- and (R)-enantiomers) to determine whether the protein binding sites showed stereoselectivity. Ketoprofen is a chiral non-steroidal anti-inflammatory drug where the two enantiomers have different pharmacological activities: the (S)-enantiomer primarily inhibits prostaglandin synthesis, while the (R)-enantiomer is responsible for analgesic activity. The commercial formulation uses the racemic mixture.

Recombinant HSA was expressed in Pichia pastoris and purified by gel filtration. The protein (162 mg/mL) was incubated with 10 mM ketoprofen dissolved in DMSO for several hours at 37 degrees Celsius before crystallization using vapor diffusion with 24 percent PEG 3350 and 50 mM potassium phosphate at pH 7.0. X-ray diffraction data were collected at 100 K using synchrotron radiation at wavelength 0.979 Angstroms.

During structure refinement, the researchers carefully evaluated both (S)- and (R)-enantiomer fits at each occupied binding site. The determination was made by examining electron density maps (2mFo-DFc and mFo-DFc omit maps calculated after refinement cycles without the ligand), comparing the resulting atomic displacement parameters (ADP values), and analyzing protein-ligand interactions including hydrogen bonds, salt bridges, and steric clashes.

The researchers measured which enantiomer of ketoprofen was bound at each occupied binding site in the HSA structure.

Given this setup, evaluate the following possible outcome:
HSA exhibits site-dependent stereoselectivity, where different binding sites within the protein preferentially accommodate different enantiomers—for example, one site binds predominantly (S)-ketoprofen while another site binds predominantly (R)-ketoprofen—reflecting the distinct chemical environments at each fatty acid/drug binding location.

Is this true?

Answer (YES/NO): YES